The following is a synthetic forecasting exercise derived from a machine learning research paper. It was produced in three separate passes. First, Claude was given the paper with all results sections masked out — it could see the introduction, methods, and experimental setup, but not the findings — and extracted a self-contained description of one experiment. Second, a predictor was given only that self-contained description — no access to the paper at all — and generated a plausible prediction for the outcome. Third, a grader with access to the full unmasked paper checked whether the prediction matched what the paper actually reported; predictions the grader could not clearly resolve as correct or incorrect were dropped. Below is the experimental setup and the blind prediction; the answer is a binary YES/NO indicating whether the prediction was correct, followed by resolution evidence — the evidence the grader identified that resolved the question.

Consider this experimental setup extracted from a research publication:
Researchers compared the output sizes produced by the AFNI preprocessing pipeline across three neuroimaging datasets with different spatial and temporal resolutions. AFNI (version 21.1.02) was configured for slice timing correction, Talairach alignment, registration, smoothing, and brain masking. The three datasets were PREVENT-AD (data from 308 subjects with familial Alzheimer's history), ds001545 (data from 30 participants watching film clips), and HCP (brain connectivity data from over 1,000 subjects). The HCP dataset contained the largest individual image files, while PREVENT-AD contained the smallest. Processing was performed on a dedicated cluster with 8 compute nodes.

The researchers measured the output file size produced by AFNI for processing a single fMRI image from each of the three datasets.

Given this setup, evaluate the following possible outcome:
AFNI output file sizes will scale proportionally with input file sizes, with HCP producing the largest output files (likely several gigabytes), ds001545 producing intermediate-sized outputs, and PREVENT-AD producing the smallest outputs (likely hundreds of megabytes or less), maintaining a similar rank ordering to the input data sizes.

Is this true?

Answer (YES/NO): YES